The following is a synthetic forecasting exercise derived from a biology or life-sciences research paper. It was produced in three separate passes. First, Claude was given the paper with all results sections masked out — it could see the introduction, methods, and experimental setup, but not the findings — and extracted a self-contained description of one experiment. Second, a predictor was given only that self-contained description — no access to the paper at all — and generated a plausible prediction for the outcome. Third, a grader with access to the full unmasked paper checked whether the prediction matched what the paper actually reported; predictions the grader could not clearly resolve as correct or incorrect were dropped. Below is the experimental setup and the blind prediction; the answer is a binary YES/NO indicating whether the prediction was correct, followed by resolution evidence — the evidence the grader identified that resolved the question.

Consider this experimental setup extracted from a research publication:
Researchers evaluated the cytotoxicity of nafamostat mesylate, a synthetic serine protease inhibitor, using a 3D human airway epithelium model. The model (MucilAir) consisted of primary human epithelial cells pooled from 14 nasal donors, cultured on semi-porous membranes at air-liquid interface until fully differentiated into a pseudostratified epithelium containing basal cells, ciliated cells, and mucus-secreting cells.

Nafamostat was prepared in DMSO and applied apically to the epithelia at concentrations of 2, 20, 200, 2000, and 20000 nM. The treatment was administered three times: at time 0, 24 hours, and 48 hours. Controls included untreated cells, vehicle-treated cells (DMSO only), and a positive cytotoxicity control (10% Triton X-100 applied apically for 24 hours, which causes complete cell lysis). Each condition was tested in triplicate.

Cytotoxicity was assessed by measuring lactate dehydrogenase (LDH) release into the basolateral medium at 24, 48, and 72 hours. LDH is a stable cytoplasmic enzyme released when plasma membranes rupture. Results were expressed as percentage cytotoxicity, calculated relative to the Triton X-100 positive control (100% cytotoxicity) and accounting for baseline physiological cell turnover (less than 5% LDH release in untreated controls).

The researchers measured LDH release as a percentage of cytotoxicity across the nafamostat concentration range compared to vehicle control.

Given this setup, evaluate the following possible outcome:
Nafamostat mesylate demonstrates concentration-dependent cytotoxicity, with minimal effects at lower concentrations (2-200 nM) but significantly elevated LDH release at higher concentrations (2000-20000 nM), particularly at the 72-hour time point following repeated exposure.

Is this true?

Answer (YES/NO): NO